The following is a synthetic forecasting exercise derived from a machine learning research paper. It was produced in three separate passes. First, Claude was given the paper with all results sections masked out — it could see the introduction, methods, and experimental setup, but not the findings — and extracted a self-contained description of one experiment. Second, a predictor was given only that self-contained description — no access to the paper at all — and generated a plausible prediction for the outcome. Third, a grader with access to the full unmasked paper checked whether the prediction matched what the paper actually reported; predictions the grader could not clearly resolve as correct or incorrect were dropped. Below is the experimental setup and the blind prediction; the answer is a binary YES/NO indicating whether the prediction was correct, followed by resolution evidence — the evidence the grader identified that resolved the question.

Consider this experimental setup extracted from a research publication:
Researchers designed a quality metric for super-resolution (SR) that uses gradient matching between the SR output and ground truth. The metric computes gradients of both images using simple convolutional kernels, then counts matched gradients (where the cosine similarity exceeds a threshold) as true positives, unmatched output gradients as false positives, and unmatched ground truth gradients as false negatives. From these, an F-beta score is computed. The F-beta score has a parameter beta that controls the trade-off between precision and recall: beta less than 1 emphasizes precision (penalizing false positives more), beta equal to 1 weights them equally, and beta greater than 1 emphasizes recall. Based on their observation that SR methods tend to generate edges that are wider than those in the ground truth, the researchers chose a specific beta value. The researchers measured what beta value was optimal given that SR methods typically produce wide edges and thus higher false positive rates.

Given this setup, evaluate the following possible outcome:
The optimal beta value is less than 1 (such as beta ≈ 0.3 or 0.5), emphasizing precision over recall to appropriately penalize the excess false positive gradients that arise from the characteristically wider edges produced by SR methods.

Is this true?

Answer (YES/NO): YES